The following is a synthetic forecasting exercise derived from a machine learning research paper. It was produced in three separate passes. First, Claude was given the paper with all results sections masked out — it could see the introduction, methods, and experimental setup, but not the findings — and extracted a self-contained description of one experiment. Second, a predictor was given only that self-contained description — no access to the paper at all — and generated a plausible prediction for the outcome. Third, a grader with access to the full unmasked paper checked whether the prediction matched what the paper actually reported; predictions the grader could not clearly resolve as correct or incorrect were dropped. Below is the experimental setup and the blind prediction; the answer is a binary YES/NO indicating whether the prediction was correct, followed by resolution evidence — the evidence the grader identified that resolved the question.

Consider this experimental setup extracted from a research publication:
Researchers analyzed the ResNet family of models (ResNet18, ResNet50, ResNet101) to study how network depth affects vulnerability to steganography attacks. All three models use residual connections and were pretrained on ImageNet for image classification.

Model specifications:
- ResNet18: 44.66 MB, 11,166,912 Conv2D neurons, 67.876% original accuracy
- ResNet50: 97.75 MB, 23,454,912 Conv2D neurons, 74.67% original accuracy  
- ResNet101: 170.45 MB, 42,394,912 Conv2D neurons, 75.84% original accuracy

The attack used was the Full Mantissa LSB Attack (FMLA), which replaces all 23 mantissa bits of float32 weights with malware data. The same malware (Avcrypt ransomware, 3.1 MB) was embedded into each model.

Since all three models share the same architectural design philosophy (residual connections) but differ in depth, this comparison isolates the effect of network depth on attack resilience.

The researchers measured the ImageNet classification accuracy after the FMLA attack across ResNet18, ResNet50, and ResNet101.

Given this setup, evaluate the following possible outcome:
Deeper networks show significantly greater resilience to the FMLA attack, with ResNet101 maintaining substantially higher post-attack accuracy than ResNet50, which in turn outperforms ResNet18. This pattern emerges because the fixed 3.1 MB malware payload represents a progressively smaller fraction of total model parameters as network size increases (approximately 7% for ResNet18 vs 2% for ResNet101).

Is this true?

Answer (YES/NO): NO